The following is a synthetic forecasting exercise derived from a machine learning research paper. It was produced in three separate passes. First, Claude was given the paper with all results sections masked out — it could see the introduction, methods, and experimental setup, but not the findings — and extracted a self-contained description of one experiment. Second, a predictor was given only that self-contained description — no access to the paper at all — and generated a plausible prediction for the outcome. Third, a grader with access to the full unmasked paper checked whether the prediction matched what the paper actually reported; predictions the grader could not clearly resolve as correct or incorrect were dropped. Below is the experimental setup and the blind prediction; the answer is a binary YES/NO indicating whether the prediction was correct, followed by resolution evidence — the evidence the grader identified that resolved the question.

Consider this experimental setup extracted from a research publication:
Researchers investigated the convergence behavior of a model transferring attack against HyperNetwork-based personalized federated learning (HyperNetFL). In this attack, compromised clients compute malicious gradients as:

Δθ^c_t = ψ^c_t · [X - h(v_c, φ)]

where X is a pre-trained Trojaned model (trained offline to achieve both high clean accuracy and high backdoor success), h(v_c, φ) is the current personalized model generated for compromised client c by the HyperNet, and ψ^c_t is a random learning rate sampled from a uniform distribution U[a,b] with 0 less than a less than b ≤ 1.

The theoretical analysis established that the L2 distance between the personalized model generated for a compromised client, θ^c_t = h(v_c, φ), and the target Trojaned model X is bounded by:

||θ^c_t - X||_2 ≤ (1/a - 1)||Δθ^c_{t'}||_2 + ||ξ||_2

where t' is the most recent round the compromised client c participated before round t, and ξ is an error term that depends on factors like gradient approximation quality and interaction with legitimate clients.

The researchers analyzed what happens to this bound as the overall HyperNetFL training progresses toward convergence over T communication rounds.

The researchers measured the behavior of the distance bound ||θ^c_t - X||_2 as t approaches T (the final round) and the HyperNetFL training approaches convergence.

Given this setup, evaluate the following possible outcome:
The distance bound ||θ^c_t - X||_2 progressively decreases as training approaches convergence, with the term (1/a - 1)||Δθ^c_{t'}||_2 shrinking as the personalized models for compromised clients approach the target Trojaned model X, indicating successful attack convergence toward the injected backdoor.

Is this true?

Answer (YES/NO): YES